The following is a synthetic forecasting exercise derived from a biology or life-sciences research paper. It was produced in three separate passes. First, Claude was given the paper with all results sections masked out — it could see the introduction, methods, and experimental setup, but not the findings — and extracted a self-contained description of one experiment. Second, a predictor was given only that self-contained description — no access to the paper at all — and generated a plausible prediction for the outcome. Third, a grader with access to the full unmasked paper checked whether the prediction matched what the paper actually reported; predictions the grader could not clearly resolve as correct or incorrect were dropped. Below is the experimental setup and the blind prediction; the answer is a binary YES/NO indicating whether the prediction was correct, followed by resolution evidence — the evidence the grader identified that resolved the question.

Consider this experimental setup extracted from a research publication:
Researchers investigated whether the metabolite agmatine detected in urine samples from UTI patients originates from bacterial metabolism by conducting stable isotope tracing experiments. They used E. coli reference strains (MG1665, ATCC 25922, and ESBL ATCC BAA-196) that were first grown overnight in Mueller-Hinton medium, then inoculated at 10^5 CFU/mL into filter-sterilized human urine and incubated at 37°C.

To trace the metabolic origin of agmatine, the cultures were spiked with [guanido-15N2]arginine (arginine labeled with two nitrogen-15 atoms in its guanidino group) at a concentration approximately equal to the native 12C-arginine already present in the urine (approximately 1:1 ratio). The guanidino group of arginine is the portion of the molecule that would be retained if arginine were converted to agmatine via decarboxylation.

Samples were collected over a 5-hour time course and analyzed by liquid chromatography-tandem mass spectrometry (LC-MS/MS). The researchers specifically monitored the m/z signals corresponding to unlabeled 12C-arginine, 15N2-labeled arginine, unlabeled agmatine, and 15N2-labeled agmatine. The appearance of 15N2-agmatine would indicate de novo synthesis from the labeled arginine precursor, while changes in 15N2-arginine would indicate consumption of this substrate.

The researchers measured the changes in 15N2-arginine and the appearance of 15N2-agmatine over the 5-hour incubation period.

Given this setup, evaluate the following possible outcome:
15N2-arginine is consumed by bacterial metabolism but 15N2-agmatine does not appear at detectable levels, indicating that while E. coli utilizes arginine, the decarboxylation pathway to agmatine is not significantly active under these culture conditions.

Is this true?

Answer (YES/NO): NO